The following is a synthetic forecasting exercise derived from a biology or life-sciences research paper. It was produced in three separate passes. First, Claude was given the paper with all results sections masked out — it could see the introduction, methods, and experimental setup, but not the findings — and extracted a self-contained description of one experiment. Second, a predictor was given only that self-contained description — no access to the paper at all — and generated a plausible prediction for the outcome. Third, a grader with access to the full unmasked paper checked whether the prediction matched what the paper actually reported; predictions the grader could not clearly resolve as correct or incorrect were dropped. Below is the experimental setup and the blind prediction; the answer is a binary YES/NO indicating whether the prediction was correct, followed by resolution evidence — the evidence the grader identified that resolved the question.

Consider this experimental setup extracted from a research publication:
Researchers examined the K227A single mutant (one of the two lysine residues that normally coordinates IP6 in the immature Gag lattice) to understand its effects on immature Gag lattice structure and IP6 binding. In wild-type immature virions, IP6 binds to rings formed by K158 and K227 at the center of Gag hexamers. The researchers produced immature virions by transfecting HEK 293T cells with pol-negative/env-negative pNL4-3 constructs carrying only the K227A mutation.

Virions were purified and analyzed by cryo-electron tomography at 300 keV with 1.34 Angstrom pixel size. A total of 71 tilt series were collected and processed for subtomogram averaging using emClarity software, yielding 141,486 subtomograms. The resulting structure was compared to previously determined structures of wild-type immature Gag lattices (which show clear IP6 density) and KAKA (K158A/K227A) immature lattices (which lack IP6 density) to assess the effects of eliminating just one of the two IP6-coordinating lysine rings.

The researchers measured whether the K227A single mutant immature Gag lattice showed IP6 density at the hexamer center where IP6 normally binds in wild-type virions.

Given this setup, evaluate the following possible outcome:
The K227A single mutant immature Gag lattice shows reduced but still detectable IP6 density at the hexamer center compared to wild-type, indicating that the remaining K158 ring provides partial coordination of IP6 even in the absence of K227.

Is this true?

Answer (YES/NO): YES